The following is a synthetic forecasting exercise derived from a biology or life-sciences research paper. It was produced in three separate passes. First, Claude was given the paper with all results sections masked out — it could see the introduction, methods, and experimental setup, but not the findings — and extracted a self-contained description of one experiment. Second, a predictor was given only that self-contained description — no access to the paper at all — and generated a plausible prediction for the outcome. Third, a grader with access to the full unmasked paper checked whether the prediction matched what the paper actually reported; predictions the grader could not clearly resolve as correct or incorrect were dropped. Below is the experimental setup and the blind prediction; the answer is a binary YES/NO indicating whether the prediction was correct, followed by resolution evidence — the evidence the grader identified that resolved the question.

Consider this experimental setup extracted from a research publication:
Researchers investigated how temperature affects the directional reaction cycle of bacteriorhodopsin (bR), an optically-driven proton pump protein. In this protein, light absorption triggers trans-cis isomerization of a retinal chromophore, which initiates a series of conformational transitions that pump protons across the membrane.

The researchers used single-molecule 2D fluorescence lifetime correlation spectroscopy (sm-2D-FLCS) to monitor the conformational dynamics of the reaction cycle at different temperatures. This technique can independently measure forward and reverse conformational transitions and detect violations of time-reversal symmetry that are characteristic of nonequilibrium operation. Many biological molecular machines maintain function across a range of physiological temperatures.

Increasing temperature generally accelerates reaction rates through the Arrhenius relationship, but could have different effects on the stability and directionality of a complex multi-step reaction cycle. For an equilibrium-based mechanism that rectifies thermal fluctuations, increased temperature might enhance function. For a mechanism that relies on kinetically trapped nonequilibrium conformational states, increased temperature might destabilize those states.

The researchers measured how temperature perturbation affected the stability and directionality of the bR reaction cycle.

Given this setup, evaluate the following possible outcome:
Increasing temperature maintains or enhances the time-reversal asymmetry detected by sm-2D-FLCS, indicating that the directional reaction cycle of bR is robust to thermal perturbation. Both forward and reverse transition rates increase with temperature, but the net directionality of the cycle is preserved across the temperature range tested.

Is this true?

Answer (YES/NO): NO